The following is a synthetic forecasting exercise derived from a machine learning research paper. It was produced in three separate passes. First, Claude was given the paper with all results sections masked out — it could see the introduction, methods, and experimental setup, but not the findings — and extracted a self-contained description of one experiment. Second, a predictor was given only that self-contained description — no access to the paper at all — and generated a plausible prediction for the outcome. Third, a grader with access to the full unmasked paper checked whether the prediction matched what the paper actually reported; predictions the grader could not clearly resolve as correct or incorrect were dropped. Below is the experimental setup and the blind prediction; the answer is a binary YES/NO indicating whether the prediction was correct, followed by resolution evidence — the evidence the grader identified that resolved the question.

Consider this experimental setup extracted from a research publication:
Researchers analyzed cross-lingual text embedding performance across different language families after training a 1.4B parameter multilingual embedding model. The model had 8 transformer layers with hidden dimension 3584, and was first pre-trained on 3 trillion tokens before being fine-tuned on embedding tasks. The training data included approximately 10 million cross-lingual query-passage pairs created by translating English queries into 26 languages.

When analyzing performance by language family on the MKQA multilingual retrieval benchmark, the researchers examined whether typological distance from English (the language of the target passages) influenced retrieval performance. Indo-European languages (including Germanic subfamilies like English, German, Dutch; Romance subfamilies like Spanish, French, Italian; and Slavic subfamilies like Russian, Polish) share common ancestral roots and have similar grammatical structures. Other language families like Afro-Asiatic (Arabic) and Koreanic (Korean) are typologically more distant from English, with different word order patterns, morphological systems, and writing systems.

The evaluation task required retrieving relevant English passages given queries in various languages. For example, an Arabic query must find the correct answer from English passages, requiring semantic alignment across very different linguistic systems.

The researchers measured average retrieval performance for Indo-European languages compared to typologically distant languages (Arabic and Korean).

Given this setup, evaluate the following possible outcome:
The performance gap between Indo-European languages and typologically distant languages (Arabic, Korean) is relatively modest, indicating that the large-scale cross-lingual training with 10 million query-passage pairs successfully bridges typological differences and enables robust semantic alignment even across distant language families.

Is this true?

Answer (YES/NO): NO